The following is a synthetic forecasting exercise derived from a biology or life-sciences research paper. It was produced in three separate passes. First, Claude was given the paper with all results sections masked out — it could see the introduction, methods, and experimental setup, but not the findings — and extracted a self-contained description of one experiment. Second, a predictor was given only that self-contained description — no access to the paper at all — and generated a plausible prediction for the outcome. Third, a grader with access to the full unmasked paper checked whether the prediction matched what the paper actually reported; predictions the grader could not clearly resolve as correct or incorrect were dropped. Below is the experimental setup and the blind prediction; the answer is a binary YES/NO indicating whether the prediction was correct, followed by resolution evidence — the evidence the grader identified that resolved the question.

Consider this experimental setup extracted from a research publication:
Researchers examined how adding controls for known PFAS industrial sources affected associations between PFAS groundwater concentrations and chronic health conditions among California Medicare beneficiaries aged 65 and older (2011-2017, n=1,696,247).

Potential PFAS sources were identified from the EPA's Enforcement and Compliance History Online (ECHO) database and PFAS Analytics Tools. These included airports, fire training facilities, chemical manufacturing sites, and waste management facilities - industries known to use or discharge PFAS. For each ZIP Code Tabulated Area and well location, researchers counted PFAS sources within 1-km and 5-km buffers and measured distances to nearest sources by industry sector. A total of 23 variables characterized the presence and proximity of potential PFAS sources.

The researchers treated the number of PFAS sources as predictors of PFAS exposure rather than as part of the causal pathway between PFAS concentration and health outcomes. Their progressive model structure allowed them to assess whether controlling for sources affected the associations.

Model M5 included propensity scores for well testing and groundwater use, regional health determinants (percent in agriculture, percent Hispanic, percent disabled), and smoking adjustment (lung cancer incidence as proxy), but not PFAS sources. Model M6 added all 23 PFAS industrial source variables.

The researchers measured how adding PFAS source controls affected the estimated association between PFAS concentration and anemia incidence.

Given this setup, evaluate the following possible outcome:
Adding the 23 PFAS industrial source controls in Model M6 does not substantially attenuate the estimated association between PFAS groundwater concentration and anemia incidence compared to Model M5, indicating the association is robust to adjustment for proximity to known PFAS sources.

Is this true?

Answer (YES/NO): YES